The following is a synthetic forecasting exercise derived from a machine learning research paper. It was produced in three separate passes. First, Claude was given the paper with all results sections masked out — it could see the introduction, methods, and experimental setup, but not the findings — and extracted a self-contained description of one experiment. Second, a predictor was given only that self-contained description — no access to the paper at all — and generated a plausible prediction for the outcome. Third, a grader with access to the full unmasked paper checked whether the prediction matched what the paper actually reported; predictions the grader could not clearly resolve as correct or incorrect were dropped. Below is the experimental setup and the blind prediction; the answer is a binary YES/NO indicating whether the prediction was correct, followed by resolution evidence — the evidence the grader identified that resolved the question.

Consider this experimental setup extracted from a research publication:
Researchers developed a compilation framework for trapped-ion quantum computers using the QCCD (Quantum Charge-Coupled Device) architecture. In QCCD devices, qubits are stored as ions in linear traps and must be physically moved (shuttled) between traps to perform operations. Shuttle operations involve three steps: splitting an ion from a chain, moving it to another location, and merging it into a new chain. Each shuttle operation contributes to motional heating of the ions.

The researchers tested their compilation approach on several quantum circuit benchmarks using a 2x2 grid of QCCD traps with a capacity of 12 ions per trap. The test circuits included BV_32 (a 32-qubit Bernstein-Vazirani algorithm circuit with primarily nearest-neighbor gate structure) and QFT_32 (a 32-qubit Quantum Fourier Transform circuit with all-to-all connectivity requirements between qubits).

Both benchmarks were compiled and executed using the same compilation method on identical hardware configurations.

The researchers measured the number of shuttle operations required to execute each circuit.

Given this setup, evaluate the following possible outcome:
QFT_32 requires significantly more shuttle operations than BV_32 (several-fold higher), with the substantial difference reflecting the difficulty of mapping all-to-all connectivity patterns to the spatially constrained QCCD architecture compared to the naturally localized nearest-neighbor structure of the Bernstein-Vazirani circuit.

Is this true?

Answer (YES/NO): YES